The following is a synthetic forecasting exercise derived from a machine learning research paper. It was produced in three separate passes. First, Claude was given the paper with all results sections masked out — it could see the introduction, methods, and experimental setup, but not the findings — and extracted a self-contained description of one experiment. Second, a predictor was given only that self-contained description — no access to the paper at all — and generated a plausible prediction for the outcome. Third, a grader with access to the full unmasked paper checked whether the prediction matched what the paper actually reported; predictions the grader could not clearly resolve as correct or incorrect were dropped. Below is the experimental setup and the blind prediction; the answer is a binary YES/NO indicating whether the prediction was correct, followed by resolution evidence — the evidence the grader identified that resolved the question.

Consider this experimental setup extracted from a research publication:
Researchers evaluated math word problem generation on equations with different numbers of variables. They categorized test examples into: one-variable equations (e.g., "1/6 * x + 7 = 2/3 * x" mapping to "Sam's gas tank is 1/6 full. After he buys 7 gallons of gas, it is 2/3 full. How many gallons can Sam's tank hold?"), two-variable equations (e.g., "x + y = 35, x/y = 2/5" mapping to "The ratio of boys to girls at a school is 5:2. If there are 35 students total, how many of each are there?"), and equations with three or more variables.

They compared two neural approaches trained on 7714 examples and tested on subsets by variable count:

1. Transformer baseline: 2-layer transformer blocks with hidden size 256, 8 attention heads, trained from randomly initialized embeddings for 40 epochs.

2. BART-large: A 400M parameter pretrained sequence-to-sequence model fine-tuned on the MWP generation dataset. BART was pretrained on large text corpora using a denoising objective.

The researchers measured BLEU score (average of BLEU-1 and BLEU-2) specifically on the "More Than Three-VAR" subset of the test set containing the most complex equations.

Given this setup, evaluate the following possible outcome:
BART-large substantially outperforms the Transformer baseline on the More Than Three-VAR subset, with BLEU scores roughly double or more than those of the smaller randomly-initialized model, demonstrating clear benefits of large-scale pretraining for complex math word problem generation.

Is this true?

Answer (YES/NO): NO